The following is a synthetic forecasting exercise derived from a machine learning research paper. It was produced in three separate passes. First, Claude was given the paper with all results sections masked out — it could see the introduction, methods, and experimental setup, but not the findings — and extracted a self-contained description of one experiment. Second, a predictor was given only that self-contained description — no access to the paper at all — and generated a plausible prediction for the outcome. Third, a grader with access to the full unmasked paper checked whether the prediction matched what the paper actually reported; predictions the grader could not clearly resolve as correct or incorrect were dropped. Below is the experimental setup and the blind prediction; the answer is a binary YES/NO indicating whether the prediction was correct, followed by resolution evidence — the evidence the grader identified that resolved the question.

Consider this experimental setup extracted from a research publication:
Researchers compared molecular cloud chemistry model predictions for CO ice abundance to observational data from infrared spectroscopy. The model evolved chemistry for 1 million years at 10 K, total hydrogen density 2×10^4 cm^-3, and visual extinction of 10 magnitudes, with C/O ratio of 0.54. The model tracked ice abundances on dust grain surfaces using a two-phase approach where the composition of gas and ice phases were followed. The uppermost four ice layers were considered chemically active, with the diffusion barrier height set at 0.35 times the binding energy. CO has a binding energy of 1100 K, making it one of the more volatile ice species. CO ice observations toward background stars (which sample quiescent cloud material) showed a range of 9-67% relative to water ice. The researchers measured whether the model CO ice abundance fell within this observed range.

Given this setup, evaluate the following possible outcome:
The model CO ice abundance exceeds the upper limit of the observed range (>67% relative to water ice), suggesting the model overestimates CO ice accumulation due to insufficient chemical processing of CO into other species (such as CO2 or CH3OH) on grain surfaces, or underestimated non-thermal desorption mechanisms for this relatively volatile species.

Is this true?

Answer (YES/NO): NO